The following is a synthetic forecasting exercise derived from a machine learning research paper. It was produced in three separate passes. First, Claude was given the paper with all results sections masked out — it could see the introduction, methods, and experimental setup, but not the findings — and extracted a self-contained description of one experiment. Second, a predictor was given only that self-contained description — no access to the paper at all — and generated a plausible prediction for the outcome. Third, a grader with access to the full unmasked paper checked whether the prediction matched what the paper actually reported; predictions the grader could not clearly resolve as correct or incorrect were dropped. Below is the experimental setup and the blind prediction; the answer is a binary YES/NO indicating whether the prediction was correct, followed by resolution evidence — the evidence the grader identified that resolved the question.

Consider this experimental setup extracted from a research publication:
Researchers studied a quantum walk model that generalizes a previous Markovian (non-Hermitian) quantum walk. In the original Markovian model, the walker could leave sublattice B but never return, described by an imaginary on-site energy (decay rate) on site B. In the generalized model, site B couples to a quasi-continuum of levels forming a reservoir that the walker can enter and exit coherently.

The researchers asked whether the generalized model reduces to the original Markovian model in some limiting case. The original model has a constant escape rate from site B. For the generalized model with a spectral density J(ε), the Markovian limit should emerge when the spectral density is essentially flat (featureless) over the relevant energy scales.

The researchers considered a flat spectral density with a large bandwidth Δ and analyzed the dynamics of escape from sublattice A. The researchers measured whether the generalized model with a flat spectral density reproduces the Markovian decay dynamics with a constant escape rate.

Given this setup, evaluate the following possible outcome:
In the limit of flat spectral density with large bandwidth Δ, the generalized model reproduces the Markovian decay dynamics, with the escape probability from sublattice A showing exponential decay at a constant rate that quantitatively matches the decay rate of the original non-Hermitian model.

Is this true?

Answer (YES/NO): YES